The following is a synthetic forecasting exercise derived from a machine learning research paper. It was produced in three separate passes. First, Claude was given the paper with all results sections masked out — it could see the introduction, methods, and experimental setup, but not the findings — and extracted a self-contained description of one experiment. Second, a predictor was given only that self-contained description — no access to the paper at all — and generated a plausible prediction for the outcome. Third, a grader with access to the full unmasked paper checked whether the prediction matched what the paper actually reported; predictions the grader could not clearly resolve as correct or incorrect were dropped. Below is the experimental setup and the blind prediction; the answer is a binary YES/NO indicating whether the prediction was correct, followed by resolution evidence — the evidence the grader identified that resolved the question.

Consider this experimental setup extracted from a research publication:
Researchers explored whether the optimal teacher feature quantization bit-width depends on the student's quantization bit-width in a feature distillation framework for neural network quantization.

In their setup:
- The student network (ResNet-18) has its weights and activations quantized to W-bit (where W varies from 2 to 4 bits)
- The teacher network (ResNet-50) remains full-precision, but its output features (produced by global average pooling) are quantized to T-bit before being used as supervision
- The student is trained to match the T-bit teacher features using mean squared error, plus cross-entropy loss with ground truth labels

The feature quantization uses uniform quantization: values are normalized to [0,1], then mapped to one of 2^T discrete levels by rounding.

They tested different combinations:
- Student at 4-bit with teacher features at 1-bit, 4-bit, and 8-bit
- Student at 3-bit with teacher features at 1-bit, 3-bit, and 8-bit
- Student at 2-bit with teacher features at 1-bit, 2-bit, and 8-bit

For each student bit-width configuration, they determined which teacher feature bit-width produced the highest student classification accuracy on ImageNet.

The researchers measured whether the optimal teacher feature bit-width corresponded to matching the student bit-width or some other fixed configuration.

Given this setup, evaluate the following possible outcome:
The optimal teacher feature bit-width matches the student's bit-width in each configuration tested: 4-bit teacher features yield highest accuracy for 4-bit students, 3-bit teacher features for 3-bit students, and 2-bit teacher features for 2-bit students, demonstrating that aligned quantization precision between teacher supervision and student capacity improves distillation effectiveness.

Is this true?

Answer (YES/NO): NO